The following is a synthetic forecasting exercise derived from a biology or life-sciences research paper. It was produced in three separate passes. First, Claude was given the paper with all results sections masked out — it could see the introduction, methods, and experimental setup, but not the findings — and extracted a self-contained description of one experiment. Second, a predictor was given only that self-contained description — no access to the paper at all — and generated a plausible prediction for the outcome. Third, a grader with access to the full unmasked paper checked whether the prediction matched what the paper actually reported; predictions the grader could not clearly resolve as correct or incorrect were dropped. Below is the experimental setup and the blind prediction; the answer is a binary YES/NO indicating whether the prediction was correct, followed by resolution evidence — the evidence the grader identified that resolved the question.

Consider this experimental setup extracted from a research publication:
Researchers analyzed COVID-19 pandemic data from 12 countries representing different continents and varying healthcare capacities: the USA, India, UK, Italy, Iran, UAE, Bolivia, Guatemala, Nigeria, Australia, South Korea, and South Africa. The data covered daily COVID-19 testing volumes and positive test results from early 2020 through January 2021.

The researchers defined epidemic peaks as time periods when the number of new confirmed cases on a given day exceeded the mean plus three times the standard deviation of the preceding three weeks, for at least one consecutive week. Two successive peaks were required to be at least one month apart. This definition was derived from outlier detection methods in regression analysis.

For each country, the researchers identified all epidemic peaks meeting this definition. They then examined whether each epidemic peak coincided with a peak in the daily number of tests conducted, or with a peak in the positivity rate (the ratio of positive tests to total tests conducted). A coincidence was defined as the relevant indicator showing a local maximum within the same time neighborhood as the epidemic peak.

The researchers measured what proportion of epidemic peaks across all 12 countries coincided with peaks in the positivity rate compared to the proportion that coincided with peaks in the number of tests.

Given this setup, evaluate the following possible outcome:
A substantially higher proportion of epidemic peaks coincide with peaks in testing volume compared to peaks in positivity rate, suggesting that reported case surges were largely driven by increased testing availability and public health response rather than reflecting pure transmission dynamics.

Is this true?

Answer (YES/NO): NO